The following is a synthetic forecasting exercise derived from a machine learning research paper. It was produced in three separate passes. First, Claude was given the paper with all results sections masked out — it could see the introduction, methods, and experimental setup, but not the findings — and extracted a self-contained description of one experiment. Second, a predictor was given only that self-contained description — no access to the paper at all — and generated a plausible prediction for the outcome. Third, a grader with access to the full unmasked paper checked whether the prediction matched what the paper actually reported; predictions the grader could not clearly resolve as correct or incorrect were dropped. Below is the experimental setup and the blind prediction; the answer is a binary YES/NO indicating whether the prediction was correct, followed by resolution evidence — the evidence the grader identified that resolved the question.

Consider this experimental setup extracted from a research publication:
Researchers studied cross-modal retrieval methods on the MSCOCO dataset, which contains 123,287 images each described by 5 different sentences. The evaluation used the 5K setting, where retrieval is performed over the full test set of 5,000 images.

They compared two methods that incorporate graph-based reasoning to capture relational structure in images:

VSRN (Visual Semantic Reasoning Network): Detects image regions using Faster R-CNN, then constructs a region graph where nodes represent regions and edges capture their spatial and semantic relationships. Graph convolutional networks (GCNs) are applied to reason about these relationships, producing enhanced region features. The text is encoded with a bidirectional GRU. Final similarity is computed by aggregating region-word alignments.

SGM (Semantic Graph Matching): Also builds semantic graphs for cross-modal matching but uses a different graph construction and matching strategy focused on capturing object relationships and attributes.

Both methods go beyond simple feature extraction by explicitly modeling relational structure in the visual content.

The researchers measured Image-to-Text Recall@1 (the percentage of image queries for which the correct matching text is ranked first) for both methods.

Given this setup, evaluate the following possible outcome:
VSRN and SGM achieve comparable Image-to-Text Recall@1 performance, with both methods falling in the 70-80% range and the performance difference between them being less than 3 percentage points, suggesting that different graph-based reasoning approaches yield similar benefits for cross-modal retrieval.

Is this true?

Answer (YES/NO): NO